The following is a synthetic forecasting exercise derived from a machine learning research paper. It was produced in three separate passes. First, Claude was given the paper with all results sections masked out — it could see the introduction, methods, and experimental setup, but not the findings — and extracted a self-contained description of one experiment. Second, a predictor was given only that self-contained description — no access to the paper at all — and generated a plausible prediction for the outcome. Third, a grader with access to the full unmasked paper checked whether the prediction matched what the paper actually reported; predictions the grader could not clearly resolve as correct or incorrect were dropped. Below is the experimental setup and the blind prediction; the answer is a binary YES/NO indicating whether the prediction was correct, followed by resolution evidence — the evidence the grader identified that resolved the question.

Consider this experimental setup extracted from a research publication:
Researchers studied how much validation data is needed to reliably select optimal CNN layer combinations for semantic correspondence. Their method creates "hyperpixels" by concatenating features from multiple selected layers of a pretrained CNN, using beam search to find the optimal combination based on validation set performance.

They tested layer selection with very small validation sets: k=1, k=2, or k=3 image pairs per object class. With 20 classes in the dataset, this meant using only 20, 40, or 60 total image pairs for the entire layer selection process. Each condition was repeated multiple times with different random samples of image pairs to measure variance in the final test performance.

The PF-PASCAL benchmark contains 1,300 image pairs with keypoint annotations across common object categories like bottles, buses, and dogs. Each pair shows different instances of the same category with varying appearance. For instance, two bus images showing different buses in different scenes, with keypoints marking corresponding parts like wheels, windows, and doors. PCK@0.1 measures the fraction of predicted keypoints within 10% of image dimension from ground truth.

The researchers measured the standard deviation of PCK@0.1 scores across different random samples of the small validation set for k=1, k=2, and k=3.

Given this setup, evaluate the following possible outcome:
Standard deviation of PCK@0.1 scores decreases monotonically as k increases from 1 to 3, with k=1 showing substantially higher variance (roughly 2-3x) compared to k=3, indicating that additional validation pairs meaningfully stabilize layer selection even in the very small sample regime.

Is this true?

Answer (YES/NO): NO